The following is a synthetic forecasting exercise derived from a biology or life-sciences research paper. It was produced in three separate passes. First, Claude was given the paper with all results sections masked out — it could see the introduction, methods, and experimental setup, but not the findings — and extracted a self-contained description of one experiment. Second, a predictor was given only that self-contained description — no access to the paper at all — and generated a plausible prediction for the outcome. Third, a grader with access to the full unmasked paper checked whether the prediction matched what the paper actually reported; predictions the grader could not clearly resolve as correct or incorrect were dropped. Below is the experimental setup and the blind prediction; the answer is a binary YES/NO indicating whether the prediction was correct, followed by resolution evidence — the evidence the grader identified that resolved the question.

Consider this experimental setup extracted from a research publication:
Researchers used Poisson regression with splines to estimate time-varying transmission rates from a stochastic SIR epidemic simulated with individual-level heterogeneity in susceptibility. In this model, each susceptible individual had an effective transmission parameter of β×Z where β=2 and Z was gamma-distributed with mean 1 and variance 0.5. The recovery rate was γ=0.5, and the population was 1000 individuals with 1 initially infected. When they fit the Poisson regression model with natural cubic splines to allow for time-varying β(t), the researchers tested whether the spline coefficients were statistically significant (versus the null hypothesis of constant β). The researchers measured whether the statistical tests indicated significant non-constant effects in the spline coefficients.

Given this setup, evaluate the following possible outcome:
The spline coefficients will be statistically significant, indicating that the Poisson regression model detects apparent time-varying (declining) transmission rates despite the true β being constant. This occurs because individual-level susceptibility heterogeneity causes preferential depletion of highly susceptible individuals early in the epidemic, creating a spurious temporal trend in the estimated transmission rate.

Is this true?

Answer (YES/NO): YES